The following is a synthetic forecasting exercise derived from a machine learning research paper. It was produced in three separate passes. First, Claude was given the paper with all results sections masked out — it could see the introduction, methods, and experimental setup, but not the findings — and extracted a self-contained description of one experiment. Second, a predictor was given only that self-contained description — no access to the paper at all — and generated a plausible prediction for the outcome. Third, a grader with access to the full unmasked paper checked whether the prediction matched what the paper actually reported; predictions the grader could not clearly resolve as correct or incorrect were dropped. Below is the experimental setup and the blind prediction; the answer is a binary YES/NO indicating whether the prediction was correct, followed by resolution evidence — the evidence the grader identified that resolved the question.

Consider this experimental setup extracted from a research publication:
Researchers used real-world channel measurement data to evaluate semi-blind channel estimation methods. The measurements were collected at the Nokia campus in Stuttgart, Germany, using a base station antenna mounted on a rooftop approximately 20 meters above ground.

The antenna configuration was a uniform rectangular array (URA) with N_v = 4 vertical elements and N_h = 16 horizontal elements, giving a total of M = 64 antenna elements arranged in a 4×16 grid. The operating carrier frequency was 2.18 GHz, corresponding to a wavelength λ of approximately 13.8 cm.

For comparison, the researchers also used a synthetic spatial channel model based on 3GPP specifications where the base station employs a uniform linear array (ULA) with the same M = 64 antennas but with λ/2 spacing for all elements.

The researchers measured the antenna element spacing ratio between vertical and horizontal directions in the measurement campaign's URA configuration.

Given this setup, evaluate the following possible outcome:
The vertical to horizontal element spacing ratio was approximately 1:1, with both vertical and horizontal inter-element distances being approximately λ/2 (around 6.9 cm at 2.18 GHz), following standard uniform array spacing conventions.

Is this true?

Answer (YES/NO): NO